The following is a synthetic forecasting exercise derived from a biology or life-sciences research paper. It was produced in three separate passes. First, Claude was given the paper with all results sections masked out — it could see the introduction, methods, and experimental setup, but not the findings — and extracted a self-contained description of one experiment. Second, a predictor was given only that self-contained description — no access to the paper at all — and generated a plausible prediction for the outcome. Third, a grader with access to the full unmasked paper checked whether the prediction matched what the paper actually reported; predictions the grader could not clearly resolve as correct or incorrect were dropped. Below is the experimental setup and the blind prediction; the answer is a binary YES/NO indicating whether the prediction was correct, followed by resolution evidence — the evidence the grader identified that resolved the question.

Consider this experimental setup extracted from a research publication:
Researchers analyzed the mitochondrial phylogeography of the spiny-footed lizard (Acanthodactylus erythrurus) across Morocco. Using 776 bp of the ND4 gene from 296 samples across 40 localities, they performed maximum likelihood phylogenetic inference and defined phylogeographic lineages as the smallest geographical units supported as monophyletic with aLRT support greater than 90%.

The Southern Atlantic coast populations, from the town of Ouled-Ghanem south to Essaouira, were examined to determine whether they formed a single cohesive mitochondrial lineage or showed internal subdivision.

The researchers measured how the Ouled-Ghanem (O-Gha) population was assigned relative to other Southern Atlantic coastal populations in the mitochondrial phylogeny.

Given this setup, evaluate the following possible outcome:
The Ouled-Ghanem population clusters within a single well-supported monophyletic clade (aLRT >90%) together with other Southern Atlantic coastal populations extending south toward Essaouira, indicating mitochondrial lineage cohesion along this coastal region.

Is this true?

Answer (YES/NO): YES